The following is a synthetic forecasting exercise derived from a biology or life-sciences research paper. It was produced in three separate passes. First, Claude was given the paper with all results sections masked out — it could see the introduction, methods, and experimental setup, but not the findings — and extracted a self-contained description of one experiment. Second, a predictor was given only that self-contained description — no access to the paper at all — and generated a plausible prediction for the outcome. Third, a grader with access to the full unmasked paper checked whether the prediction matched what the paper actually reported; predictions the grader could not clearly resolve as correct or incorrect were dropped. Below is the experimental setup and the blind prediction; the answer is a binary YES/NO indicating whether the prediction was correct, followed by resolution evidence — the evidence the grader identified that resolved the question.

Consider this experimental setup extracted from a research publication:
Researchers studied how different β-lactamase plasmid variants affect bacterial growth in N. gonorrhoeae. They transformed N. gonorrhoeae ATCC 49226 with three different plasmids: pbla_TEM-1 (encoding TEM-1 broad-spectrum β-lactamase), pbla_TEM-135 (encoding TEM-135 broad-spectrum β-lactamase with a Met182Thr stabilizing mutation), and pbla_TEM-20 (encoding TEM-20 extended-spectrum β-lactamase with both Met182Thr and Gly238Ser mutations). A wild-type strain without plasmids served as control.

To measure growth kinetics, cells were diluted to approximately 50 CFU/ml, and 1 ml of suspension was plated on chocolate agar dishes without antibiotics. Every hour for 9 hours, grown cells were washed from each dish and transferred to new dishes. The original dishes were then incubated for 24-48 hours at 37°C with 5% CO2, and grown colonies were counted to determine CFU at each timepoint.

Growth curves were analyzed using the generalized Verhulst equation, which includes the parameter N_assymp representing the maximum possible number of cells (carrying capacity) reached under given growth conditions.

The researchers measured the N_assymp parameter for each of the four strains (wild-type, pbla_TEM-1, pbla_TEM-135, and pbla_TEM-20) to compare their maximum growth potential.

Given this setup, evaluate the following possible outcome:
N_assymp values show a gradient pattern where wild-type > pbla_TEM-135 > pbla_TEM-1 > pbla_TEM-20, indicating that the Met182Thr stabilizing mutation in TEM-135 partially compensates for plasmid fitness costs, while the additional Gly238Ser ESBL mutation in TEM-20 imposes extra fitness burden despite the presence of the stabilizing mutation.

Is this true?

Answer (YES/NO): YES